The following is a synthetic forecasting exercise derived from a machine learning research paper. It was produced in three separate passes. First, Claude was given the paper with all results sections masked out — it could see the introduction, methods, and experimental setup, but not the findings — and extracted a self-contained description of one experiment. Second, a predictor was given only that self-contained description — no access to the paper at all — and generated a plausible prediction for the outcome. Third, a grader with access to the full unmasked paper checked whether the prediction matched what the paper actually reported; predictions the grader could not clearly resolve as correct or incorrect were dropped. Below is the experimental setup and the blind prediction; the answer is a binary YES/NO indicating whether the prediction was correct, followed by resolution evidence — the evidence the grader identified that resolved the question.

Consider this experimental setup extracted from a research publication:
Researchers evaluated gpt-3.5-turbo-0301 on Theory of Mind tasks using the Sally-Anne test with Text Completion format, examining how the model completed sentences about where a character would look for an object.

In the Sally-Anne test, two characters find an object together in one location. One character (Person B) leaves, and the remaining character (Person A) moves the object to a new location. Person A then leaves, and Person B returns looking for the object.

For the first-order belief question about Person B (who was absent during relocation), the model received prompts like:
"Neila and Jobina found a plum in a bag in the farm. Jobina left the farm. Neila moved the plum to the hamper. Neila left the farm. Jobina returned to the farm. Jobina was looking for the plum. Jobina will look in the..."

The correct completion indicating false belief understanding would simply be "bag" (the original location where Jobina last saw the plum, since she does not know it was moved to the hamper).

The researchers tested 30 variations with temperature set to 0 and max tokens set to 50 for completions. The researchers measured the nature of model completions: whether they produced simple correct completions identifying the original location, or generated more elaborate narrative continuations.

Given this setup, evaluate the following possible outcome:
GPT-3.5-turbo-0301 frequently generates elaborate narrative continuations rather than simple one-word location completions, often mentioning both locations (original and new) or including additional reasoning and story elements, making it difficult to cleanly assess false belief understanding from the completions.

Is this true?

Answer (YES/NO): YES